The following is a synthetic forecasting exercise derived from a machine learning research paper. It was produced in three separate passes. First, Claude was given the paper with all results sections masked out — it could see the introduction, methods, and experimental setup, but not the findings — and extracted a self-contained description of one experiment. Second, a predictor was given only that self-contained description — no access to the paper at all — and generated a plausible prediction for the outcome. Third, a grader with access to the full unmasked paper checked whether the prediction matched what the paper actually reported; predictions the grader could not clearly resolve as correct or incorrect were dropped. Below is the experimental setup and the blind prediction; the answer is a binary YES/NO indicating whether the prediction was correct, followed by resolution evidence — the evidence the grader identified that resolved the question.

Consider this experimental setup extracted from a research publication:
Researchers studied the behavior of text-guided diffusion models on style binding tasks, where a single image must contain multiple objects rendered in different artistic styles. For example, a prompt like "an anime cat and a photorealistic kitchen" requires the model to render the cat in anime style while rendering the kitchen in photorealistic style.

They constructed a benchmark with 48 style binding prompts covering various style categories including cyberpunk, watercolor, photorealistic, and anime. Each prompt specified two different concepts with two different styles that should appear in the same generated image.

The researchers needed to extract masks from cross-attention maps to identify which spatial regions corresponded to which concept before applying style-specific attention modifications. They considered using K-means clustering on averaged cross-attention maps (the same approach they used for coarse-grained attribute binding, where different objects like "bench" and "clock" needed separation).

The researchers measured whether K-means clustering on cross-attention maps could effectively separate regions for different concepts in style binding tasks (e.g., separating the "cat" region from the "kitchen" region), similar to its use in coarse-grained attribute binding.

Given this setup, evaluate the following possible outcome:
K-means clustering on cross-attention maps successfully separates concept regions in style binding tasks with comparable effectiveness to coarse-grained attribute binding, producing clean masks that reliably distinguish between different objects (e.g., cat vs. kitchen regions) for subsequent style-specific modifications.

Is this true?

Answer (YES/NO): NO